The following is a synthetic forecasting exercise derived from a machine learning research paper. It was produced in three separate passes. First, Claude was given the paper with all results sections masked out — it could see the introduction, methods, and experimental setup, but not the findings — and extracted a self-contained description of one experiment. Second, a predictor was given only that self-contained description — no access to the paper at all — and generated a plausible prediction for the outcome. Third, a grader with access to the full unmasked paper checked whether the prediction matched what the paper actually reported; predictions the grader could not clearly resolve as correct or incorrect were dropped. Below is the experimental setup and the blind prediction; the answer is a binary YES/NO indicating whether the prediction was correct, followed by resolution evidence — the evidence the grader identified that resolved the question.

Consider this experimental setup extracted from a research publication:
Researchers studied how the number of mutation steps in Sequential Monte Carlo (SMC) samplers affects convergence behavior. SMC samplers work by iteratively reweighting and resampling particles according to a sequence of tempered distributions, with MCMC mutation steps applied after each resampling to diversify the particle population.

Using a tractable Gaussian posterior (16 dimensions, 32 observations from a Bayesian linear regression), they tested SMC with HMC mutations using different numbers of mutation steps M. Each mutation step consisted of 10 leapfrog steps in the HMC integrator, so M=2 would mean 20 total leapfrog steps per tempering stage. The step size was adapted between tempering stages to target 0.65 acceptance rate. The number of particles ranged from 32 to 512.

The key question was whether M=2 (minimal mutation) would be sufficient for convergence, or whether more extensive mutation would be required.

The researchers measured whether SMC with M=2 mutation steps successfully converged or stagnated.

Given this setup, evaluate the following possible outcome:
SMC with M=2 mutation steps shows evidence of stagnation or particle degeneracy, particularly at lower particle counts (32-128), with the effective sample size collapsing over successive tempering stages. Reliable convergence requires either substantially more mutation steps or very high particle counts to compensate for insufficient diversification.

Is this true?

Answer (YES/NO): NO